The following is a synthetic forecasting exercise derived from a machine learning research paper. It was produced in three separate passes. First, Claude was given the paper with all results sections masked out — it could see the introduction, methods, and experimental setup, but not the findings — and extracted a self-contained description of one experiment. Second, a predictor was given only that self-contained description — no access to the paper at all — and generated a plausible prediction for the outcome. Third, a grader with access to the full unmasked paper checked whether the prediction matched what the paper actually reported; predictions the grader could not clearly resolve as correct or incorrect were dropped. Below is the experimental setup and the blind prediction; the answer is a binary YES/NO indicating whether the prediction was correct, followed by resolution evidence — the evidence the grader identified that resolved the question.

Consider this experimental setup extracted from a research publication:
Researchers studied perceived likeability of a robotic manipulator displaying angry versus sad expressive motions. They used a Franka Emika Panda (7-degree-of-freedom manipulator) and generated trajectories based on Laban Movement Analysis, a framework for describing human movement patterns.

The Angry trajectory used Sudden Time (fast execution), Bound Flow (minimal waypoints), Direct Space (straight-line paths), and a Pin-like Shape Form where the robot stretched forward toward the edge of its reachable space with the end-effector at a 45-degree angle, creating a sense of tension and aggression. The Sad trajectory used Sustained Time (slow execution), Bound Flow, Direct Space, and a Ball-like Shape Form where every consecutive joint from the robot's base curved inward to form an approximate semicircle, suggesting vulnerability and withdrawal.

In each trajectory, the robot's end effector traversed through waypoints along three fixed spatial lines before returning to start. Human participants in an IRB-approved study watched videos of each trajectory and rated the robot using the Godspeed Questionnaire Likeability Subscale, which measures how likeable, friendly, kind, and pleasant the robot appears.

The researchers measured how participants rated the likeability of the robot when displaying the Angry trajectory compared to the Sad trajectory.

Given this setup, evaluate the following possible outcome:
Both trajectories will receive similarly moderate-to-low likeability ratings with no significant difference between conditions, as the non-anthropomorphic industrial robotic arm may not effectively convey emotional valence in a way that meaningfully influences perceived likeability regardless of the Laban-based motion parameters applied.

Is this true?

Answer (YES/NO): NO